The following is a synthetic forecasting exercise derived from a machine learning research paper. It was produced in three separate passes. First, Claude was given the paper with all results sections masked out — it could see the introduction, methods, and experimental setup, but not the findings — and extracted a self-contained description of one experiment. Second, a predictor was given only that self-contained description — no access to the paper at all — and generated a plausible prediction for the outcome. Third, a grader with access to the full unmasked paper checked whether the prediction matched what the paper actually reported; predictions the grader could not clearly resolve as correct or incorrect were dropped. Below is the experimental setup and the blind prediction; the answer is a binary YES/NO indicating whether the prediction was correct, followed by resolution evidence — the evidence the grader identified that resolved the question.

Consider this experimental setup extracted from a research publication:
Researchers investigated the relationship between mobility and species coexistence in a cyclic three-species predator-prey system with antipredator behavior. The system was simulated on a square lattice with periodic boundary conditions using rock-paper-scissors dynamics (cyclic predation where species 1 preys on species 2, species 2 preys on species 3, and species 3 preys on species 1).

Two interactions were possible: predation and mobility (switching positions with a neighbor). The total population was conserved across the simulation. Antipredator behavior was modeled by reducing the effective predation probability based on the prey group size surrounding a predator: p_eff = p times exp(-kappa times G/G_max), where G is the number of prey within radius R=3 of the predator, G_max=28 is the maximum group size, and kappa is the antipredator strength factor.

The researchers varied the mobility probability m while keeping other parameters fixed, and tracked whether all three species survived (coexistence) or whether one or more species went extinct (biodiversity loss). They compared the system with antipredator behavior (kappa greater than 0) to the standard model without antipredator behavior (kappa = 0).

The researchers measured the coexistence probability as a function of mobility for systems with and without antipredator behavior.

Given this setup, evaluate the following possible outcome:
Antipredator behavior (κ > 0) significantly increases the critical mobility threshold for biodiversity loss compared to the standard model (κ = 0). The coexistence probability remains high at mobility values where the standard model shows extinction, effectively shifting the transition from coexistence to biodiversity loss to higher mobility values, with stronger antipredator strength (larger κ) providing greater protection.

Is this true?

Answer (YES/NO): NO